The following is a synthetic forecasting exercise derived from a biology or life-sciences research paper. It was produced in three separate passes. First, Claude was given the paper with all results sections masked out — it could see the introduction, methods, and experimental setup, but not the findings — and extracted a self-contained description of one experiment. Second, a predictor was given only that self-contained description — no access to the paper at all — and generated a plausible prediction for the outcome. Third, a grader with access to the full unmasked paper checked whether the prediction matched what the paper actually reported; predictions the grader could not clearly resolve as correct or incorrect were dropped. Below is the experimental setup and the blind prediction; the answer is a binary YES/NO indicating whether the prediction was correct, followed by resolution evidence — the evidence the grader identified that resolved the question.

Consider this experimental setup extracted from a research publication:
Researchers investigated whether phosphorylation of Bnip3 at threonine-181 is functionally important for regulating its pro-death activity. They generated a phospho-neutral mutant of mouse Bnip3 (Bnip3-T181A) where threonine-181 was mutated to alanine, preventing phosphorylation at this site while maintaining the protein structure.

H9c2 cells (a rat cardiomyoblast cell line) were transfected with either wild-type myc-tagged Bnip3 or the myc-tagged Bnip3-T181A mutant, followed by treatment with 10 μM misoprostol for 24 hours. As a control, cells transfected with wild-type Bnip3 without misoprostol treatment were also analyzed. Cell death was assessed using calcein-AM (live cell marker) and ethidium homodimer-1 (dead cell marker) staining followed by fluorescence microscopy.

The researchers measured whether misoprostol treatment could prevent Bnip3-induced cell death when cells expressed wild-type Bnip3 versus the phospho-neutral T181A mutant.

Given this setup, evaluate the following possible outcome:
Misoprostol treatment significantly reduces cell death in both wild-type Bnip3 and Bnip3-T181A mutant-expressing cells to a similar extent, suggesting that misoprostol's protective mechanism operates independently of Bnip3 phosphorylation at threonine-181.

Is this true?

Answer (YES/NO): NO